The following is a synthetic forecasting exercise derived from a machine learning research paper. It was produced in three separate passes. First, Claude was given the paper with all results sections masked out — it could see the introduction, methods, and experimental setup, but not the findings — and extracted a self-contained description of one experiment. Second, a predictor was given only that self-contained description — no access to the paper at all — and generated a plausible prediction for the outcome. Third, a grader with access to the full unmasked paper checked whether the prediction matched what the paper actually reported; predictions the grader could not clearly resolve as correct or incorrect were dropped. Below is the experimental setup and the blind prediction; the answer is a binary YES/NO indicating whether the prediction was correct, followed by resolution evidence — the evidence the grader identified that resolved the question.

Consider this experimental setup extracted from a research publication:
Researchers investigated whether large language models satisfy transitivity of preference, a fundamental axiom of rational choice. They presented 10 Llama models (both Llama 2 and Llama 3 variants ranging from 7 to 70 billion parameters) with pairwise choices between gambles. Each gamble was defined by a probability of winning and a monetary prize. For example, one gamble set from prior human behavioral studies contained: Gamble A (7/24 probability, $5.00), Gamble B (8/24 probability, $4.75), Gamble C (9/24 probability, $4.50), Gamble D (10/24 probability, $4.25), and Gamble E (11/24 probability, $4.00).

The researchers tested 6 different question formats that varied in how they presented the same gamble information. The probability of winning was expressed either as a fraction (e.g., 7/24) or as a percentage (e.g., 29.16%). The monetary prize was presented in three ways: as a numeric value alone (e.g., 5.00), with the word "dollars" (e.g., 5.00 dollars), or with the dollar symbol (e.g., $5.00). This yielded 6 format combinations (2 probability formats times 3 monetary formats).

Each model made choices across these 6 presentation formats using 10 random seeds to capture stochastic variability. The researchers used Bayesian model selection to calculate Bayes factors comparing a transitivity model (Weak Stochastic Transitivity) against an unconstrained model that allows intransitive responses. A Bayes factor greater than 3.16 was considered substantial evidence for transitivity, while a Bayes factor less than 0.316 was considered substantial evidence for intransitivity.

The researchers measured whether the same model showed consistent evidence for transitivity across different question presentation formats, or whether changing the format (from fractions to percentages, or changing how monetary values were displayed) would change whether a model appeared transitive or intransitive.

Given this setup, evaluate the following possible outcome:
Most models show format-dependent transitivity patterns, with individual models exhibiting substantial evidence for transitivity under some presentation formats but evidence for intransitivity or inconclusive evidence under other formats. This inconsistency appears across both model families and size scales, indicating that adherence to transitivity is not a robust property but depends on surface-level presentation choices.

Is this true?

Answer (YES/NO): NO